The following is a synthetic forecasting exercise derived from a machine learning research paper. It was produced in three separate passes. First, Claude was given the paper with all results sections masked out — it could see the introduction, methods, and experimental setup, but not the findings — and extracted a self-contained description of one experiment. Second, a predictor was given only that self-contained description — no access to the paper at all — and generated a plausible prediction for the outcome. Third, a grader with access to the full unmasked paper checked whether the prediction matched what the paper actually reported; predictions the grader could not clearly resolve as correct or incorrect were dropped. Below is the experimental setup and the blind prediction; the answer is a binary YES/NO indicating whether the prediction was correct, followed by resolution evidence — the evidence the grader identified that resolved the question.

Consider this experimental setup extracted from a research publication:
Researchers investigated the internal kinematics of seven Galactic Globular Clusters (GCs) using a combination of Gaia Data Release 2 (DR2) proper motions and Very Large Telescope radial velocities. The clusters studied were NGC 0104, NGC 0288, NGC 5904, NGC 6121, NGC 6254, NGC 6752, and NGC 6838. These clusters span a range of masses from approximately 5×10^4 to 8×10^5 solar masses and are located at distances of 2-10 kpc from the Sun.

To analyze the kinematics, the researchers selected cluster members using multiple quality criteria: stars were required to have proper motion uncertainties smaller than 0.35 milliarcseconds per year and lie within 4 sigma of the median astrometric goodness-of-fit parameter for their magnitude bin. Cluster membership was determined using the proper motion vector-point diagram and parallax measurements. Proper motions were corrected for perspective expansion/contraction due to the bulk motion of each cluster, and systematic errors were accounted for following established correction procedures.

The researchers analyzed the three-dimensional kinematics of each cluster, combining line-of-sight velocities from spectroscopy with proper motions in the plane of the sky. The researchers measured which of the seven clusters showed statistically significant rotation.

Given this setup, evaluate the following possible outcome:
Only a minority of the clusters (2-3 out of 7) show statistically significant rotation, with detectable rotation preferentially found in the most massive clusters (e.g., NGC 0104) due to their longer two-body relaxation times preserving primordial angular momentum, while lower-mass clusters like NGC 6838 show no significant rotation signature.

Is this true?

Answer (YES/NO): YES